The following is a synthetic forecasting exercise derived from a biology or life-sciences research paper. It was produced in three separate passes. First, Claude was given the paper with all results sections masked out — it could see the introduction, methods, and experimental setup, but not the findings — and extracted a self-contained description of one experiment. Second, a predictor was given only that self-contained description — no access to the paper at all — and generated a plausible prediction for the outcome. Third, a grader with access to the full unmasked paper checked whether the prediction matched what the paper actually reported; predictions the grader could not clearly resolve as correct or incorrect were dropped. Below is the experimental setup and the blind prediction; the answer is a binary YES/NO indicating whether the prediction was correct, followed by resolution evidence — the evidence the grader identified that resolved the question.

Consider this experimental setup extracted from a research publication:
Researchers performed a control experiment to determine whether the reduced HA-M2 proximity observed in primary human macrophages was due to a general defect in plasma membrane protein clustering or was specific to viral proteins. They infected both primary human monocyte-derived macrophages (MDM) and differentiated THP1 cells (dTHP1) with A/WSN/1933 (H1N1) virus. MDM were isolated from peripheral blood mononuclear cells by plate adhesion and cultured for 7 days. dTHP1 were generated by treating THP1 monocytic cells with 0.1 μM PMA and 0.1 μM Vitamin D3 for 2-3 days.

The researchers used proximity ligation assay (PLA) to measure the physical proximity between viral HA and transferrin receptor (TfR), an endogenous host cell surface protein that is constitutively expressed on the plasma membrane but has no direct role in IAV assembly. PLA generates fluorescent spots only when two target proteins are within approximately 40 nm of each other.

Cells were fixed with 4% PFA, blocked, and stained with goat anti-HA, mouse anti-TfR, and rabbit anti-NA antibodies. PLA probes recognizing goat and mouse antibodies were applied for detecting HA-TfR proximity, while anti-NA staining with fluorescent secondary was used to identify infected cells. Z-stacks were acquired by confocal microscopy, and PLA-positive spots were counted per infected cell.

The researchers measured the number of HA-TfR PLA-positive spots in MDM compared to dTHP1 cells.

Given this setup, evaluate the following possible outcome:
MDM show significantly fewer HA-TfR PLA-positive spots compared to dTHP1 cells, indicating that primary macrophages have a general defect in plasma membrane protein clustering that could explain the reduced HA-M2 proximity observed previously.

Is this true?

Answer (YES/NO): NO